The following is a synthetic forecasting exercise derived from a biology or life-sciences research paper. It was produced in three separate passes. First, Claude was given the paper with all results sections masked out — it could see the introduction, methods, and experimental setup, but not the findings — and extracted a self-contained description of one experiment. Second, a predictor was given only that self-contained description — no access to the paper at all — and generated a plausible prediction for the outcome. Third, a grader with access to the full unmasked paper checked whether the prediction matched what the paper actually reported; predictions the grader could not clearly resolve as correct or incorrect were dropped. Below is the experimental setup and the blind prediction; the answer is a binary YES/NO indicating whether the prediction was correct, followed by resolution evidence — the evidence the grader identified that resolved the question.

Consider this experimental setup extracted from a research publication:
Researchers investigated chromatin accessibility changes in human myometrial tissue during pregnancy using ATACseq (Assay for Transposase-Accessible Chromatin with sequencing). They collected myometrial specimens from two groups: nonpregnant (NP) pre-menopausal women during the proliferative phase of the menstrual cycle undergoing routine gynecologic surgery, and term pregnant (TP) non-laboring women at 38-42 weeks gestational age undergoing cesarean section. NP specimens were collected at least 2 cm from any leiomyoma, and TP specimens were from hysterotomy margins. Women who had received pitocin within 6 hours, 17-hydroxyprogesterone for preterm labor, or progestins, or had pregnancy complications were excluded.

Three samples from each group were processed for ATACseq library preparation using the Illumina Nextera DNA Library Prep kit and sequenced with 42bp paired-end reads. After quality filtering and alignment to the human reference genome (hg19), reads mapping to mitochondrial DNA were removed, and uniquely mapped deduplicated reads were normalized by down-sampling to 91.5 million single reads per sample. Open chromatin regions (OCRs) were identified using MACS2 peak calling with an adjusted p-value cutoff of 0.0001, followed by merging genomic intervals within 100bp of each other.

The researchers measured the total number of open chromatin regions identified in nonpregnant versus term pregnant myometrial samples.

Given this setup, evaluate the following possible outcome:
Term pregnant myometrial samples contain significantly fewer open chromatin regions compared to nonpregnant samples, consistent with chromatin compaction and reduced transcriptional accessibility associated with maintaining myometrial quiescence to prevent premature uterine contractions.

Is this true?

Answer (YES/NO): NO